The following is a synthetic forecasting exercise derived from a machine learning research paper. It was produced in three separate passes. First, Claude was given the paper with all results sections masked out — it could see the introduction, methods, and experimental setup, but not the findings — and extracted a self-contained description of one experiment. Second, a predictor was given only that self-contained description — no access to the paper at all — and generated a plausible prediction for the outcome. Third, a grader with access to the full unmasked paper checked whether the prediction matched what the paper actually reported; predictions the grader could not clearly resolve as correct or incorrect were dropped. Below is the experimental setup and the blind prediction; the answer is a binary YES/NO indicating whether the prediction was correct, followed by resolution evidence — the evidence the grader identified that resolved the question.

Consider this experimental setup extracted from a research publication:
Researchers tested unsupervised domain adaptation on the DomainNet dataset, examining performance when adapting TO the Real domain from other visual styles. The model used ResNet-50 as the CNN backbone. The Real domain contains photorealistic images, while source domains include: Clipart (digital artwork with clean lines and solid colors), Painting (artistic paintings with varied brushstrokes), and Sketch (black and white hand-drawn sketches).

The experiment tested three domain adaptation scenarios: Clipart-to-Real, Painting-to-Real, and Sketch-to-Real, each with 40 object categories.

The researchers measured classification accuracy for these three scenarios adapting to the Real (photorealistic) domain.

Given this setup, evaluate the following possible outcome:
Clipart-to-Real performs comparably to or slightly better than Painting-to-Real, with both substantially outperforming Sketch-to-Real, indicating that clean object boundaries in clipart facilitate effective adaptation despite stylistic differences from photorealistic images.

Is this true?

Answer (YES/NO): YES